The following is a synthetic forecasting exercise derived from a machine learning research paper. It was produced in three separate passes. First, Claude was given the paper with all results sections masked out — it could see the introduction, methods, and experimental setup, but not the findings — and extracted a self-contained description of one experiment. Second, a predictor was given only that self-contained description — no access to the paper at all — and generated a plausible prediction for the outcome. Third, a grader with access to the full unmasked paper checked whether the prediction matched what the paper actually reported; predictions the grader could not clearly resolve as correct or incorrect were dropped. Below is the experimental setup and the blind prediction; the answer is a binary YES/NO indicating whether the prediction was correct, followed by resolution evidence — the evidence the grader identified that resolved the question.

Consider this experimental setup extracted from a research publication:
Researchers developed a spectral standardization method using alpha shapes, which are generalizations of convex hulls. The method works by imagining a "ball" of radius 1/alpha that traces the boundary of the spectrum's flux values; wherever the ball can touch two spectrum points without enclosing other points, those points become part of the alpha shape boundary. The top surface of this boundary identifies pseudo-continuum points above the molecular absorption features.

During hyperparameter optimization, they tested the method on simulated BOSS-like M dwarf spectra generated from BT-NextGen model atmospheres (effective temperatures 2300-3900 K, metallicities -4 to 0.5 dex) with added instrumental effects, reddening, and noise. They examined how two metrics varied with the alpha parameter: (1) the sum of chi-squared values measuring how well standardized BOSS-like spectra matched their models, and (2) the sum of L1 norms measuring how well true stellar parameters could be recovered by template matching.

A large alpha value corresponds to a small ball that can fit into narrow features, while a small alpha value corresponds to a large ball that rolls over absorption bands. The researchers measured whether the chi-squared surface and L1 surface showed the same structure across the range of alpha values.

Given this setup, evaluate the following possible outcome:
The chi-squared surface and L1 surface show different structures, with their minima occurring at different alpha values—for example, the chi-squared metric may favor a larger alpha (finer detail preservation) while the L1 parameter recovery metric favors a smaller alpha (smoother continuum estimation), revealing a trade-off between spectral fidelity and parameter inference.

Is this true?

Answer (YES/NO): YES